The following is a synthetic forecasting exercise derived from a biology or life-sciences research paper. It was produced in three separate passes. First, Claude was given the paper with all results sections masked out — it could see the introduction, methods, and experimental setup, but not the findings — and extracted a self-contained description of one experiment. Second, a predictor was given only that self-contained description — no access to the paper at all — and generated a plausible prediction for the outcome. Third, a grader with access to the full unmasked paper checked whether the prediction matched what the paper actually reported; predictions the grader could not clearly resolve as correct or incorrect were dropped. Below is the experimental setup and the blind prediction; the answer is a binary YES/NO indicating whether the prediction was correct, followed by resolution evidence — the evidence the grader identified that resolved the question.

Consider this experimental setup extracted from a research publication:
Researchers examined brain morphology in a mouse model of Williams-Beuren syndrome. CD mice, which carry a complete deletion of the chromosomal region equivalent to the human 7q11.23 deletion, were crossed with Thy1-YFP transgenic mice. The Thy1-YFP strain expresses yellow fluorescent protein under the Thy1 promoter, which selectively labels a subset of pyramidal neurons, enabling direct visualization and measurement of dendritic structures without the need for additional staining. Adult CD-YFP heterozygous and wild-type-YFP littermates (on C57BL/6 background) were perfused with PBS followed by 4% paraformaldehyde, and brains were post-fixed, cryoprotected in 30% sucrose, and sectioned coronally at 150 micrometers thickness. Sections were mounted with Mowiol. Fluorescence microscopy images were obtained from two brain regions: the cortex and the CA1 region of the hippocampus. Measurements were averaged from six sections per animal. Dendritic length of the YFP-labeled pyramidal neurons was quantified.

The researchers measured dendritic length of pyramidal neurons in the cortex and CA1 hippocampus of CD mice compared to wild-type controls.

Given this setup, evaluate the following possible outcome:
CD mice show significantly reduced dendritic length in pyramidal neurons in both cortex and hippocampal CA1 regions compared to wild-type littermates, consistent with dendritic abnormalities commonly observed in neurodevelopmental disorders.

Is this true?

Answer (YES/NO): YES